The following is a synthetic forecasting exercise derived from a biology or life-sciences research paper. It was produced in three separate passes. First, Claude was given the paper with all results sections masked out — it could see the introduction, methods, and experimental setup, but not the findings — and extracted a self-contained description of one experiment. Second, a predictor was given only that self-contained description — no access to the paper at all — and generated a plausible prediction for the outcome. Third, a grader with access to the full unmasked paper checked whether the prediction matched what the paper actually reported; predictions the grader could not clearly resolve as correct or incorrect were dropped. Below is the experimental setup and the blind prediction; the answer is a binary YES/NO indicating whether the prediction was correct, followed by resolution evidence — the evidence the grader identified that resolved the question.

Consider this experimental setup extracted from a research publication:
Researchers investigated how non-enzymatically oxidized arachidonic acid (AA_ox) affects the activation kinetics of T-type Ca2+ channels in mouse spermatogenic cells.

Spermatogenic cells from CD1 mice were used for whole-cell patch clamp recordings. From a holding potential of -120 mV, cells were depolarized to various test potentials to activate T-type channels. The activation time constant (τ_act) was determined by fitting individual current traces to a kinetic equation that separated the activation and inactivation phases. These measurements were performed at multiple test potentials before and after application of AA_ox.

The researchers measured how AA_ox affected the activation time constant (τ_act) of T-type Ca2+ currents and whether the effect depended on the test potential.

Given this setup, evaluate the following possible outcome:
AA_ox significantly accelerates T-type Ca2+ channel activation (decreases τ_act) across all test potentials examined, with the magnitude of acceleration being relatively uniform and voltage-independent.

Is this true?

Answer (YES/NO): NO